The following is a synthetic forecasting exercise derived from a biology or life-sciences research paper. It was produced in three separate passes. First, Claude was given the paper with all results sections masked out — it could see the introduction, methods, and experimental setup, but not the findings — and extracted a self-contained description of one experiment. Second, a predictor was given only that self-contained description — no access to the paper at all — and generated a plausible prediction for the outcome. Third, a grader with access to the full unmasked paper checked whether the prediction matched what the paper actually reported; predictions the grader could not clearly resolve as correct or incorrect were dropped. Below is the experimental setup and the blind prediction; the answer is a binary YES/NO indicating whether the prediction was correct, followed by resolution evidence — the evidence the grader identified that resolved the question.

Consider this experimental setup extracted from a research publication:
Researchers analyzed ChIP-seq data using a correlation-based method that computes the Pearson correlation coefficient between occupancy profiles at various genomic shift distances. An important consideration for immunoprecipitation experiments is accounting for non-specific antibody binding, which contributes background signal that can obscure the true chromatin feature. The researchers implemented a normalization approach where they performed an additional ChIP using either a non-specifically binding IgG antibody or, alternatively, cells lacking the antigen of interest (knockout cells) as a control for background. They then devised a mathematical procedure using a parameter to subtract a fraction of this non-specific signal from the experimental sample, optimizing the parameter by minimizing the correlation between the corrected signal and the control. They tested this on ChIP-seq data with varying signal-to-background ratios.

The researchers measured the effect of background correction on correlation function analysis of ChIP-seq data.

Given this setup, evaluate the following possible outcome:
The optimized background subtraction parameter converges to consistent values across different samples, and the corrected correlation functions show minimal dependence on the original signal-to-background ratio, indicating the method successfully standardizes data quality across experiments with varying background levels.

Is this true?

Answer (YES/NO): NO